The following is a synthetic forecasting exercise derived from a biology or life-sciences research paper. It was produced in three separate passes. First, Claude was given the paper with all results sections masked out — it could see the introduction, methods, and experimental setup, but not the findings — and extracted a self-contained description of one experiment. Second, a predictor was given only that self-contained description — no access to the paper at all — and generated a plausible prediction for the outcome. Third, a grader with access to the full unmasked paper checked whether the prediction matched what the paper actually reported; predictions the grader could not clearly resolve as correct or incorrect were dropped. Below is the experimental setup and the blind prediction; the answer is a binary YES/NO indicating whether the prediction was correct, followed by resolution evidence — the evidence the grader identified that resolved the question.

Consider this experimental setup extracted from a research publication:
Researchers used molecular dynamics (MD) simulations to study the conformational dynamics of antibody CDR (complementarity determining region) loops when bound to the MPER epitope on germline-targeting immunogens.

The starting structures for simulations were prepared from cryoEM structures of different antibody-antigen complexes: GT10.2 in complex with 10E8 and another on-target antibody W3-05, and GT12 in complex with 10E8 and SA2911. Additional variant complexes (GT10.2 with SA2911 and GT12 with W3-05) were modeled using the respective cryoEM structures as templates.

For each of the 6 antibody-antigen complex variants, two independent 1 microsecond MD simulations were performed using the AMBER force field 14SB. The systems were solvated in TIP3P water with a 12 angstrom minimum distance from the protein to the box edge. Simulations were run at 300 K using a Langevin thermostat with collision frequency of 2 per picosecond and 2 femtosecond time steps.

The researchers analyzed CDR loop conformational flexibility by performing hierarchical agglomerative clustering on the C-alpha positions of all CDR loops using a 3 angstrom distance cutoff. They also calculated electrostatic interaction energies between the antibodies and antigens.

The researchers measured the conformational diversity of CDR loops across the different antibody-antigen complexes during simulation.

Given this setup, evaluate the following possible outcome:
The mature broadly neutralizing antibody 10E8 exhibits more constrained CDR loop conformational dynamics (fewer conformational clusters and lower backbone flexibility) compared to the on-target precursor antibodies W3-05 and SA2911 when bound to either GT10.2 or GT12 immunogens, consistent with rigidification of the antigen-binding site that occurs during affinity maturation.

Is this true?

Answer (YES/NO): NO